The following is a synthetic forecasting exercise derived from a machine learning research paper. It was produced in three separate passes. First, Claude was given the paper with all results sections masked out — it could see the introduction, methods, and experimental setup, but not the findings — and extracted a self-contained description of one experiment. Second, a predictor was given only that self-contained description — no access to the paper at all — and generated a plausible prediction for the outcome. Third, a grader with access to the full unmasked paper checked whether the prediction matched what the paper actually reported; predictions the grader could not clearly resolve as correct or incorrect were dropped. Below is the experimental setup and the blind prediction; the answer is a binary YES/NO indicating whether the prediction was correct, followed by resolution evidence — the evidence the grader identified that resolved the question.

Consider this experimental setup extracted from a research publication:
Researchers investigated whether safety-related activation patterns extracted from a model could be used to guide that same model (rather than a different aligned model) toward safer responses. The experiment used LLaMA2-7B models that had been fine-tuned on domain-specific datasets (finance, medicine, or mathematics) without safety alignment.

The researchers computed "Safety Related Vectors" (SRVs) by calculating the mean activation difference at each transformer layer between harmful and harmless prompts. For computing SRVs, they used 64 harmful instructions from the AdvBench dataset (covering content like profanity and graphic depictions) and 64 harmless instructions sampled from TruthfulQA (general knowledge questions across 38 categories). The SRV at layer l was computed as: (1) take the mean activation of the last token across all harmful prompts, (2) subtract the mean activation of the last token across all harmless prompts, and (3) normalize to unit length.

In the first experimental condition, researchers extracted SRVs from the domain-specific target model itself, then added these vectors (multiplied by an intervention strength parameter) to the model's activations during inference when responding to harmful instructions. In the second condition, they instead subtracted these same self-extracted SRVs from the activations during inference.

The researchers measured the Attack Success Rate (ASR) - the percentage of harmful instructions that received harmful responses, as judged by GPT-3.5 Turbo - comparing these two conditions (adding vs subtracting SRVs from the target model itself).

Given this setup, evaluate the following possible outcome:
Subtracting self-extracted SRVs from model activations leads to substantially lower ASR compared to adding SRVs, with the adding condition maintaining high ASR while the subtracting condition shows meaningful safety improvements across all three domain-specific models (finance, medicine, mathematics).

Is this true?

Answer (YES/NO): NO